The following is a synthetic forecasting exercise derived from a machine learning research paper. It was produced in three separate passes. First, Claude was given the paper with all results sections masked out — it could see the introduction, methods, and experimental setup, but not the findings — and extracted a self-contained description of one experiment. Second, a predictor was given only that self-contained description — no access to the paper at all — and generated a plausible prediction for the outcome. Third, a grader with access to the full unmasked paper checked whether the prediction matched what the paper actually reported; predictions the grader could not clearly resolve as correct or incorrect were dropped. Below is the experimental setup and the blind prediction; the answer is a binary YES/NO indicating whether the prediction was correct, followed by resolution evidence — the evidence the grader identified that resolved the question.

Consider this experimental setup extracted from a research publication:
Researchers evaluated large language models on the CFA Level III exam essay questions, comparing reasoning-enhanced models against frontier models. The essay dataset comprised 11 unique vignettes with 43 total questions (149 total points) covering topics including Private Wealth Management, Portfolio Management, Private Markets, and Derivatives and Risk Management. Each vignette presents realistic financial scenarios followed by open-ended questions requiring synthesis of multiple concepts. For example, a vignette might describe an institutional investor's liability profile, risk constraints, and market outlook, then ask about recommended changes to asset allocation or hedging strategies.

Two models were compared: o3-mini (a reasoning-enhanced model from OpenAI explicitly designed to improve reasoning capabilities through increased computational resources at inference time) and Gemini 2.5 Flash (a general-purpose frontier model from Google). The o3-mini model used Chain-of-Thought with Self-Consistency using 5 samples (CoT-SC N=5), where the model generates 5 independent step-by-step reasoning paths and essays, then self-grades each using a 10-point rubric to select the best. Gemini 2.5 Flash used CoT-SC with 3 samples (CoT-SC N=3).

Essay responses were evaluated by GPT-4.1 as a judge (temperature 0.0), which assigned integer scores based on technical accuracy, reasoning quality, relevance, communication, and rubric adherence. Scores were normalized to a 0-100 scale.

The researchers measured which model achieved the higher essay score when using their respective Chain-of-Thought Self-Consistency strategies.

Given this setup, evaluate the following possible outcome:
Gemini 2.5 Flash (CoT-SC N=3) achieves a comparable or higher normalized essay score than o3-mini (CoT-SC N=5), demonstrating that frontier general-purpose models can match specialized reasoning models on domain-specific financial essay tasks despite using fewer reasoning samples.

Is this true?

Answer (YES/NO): YES